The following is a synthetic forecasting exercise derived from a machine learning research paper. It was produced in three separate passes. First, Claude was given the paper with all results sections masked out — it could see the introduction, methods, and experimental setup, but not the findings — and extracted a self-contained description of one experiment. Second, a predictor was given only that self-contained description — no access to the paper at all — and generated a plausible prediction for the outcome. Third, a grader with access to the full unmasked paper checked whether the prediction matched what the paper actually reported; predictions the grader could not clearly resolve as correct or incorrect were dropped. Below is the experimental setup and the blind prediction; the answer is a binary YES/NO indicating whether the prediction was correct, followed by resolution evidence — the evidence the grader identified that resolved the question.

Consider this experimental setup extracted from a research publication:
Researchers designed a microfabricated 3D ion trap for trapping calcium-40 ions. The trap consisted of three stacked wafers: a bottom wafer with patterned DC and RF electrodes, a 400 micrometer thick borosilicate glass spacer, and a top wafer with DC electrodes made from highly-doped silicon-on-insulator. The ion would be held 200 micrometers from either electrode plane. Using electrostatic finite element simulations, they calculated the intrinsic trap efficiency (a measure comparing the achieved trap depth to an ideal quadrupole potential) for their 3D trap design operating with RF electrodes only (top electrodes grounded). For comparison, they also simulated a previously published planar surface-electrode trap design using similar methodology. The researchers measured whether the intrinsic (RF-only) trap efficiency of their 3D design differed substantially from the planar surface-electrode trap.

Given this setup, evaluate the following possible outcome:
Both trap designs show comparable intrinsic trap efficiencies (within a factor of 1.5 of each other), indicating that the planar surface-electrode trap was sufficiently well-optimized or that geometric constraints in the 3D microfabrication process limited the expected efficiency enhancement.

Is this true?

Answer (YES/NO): YES